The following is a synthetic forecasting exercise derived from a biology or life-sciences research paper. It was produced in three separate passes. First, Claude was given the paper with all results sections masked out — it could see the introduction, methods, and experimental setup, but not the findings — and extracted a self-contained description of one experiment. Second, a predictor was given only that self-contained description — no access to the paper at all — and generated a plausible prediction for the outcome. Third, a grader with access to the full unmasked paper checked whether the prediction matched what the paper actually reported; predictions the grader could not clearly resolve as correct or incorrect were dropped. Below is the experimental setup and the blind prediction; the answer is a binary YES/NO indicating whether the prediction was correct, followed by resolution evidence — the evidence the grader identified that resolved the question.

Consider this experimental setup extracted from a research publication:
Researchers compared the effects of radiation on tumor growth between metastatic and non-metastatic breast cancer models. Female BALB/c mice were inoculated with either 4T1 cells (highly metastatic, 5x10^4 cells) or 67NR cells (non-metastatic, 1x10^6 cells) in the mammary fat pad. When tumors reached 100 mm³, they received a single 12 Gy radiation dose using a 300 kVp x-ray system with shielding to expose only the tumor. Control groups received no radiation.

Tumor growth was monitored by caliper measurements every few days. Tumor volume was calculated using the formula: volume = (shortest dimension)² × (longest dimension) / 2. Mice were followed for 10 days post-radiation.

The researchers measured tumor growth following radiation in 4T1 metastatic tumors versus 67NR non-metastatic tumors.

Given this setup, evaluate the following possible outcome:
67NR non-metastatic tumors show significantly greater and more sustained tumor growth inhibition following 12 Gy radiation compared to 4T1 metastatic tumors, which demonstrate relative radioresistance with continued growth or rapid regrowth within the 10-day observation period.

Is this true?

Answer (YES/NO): YES